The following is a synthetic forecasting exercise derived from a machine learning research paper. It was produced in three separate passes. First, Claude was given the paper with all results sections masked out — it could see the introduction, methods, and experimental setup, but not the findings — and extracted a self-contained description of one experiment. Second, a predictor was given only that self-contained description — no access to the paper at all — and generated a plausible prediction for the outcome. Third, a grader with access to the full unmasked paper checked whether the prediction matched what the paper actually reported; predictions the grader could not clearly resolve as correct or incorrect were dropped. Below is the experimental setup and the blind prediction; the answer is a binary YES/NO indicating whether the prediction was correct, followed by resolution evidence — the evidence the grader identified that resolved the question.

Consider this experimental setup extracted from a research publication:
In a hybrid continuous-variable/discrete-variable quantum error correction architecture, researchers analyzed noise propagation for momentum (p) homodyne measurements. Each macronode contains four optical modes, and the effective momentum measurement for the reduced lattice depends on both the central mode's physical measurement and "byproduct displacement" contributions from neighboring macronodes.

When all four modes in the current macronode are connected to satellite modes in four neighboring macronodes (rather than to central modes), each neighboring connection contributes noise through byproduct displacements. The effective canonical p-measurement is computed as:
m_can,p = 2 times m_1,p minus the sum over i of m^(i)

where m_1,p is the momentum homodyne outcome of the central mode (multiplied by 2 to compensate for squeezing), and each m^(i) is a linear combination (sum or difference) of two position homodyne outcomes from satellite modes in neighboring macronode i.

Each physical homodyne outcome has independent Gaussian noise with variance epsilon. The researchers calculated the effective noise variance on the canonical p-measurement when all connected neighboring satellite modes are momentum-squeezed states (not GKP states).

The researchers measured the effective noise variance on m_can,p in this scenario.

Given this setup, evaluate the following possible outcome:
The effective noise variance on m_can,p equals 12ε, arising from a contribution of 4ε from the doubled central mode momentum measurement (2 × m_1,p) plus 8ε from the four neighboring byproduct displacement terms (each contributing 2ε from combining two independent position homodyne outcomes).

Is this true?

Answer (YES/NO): YES